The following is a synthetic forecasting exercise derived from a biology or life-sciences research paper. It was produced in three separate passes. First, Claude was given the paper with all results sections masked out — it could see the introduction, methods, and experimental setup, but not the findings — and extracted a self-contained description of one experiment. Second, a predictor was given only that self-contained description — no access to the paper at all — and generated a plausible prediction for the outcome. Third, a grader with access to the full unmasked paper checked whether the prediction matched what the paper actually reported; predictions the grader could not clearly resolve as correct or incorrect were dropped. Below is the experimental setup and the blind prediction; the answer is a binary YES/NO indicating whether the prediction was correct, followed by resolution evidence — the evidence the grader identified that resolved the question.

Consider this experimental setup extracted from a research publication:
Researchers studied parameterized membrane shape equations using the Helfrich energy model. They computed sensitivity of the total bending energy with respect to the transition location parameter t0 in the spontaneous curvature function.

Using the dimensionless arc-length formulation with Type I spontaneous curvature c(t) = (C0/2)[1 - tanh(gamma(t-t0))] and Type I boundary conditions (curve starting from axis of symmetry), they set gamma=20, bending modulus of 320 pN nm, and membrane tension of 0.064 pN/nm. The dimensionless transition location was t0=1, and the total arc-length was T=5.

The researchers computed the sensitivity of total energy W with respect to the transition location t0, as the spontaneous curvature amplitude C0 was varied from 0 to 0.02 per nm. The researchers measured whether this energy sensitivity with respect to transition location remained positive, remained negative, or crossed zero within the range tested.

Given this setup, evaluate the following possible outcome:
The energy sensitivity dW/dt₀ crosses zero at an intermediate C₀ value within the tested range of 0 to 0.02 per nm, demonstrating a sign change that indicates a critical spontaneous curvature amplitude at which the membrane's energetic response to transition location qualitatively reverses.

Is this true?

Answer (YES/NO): NO